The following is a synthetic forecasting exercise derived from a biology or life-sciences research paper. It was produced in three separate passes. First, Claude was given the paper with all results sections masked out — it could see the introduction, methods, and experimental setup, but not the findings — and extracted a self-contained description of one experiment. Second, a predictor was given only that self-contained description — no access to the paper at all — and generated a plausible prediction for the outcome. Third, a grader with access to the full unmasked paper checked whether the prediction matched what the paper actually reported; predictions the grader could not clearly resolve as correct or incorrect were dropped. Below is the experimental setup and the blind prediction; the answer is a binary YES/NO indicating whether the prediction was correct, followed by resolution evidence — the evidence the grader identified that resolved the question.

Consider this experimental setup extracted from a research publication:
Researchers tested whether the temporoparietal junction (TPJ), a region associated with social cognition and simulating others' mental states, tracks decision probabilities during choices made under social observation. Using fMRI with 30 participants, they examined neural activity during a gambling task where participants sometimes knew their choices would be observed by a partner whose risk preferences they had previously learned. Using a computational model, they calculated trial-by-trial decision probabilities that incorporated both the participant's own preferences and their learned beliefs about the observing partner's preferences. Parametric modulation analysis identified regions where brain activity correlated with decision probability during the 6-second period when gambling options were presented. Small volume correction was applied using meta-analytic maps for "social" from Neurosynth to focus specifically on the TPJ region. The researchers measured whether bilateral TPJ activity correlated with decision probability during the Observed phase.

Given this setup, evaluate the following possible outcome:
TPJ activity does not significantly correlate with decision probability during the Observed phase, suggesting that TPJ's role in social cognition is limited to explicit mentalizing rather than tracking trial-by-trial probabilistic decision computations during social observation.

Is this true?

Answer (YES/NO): NO